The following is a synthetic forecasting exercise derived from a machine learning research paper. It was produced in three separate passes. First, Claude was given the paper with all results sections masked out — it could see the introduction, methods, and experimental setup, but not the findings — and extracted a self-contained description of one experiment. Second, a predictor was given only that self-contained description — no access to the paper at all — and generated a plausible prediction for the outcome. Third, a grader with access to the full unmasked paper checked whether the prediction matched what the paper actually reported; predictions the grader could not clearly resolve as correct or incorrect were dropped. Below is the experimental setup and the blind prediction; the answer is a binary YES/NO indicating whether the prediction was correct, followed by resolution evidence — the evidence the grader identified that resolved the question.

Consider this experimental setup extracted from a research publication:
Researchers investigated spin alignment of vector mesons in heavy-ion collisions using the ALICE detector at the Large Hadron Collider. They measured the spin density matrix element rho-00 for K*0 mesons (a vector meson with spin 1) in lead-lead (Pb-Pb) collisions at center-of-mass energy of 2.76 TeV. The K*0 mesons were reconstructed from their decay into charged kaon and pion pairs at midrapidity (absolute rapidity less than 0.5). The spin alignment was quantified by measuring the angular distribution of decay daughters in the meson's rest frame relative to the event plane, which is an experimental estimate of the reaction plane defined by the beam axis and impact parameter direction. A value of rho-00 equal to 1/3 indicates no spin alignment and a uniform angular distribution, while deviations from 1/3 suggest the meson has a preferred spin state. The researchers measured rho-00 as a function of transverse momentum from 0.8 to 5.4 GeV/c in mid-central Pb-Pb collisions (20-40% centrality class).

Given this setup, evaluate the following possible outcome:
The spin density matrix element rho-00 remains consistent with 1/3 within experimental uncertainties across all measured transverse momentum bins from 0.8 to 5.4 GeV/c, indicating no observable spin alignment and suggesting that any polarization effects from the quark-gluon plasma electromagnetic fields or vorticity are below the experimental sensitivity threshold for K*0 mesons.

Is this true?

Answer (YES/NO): NO